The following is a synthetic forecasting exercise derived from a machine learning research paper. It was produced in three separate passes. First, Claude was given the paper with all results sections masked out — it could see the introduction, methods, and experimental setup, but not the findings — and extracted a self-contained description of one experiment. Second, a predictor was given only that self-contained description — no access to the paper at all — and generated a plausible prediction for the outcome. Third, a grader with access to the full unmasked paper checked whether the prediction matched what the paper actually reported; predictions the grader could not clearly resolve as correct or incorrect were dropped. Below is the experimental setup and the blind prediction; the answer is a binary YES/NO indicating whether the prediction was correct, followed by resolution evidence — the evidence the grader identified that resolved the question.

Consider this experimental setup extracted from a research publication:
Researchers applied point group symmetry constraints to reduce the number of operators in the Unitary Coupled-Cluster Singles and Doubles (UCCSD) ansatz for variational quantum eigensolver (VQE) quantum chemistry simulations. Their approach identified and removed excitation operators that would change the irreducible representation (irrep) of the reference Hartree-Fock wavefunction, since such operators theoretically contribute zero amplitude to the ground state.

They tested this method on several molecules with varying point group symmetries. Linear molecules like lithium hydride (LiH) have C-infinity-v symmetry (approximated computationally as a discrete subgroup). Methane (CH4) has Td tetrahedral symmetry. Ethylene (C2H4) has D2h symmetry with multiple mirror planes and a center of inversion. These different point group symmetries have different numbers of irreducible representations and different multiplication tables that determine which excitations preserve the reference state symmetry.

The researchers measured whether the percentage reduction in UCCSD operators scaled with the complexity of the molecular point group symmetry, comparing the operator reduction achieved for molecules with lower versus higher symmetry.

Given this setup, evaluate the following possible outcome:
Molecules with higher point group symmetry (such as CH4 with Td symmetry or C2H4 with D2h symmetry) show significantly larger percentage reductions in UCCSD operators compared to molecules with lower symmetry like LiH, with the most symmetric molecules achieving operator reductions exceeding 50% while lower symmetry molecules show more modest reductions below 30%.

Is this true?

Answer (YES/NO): NO